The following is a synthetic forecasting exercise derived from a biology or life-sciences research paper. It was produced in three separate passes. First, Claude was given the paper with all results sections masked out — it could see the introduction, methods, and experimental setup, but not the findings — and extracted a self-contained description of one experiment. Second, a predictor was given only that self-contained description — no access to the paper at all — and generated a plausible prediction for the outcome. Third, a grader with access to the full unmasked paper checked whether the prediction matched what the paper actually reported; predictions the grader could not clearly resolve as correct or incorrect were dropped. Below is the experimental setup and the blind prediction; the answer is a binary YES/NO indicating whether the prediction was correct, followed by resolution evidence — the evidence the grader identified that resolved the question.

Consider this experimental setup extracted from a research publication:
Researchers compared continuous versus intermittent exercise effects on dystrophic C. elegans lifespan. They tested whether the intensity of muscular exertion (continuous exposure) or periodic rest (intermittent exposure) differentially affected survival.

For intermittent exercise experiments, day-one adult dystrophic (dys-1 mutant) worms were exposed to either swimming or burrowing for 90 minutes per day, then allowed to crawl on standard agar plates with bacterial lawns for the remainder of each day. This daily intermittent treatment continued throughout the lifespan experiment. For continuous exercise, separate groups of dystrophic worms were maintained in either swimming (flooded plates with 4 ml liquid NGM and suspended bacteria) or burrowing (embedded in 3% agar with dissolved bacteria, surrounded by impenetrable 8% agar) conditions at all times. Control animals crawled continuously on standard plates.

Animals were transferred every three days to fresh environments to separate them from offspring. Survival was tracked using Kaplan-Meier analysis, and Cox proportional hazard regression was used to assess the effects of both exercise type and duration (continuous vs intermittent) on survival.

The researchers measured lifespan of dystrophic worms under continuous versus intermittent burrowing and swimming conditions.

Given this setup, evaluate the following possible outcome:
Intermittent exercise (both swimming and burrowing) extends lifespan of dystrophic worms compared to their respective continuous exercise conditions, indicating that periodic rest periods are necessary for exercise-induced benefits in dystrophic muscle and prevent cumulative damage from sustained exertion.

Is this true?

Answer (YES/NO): NO